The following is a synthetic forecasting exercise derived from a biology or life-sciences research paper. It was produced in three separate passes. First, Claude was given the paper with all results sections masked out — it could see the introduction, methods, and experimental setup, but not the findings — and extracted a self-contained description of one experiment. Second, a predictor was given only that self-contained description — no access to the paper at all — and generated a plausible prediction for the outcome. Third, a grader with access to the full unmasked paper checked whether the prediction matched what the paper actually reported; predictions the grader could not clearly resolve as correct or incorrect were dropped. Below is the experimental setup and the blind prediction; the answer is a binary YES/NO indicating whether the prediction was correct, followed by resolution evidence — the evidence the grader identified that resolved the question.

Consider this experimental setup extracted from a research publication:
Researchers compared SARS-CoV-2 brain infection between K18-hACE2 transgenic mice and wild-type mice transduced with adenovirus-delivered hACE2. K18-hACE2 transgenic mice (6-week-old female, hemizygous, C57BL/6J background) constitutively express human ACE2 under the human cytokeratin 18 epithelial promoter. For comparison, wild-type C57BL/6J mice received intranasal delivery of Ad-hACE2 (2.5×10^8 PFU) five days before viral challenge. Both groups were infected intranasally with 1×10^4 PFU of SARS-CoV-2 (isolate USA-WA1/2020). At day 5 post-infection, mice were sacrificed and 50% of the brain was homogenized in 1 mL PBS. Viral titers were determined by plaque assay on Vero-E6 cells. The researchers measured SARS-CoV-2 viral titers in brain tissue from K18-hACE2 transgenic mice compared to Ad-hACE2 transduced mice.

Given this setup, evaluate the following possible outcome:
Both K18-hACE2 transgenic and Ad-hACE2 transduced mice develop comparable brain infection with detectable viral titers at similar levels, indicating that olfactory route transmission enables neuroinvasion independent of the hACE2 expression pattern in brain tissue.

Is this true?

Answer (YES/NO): NO